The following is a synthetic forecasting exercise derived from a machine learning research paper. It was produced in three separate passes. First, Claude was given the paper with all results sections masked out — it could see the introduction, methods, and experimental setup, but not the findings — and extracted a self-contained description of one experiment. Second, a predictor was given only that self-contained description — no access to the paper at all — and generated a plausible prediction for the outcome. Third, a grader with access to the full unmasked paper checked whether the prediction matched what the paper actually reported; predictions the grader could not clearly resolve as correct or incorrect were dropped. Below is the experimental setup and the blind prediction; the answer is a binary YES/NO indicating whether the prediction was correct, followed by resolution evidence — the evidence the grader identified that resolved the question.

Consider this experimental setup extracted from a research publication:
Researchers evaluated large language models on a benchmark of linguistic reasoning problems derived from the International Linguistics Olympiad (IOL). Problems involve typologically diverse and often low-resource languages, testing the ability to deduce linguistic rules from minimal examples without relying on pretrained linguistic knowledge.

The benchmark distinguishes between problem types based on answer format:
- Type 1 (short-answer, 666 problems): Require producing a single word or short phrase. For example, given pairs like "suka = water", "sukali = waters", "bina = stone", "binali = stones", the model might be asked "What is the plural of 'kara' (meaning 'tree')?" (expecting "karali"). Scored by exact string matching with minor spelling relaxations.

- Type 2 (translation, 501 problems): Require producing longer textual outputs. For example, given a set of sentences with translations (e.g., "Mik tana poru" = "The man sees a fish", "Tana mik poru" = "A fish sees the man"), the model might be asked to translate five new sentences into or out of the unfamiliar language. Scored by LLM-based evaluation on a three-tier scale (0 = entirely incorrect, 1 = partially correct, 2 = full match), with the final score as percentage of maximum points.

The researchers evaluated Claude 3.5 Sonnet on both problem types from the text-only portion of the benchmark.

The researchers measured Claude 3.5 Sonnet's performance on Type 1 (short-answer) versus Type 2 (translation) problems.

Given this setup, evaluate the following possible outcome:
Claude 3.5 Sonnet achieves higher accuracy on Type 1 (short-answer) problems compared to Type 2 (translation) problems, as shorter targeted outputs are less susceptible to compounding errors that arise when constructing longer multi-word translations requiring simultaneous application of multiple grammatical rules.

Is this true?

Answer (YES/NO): NO